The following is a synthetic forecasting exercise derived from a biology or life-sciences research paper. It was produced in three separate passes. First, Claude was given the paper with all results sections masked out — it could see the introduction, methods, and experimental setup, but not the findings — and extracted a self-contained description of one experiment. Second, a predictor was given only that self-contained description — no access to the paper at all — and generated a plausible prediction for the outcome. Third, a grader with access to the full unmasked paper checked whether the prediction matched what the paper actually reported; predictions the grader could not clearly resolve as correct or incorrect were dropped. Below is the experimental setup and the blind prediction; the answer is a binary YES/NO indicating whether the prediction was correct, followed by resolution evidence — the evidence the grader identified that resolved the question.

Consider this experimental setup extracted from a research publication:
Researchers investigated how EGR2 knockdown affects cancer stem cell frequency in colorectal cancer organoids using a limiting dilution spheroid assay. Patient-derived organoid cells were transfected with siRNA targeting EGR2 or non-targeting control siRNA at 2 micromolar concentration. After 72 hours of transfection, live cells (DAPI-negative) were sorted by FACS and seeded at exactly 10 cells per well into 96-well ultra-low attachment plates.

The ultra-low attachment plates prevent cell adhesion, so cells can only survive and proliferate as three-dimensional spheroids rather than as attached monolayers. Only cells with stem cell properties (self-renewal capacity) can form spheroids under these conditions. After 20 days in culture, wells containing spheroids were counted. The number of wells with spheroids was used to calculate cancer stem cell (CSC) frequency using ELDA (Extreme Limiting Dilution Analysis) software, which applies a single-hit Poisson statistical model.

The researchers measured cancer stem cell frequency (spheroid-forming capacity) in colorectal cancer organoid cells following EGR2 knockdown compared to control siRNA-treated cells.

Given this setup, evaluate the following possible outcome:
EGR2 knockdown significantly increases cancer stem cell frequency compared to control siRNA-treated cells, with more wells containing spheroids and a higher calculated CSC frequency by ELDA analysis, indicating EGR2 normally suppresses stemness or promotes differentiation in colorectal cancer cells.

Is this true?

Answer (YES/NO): NO